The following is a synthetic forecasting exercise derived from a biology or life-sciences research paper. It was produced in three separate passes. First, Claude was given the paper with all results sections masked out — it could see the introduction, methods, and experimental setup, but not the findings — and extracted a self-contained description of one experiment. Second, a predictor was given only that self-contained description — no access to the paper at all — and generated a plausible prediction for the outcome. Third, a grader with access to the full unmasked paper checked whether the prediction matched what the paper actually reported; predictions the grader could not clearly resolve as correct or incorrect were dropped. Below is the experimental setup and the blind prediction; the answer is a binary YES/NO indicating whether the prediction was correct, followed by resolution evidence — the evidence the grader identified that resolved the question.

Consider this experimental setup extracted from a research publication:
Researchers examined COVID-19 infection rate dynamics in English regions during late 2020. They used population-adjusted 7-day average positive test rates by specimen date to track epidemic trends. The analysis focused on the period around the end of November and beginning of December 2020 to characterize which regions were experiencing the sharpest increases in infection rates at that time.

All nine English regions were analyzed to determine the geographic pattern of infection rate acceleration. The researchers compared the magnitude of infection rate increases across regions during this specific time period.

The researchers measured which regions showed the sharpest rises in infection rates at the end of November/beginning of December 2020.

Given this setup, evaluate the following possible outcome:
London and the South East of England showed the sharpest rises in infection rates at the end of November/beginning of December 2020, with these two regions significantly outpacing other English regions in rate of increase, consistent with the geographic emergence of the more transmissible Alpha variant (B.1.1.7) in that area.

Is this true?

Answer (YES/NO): NO